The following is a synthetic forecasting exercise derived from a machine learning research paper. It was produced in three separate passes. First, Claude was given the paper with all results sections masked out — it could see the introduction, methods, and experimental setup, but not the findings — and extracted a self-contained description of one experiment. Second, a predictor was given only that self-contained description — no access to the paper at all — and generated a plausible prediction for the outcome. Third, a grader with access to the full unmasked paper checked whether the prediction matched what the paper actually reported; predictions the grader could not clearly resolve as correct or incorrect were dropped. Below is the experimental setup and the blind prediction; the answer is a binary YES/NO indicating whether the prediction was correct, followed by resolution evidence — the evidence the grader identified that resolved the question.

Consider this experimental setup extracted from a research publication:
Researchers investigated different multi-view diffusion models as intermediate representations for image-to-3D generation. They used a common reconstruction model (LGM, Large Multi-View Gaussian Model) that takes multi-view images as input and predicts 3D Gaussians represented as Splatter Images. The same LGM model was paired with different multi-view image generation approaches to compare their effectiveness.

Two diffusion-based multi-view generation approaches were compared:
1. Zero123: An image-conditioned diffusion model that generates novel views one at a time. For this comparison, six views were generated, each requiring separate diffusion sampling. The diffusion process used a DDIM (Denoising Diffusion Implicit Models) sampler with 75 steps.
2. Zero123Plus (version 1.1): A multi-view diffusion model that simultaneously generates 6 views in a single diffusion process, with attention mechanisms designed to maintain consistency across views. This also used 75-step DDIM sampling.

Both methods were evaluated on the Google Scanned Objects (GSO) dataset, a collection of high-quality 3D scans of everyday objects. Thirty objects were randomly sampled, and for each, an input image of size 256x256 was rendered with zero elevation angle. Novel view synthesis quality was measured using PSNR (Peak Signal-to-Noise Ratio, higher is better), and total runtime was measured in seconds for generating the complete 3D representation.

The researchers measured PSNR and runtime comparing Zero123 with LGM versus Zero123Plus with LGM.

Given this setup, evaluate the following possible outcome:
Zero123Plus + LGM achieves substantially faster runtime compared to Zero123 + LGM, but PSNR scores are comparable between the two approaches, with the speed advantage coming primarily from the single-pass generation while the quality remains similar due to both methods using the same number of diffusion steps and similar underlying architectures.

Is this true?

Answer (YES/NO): NO